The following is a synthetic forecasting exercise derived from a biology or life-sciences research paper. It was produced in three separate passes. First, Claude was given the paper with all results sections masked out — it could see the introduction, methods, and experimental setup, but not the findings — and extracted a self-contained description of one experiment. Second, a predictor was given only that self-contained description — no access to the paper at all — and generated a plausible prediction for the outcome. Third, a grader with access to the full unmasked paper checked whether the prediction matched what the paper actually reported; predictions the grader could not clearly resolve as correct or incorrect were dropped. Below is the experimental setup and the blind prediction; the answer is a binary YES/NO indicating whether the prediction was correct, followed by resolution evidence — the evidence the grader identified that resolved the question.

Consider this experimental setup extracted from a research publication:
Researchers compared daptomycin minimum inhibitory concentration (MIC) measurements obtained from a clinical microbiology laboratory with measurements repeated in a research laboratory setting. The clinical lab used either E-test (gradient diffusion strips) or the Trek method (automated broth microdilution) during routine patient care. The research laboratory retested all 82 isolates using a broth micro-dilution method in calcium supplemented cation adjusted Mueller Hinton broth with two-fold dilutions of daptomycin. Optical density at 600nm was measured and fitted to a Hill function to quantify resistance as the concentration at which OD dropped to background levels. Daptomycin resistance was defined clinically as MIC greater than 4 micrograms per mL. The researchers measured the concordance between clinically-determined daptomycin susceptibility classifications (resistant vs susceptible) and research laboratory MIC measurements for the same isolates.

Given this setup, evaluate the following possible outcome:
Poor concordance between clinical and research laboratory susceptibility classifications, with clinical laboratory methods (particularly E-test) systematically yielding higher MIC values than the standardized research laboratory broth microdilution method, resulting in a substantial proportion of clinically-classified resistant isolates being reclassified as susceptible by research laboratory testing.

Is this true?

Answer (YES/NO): NO